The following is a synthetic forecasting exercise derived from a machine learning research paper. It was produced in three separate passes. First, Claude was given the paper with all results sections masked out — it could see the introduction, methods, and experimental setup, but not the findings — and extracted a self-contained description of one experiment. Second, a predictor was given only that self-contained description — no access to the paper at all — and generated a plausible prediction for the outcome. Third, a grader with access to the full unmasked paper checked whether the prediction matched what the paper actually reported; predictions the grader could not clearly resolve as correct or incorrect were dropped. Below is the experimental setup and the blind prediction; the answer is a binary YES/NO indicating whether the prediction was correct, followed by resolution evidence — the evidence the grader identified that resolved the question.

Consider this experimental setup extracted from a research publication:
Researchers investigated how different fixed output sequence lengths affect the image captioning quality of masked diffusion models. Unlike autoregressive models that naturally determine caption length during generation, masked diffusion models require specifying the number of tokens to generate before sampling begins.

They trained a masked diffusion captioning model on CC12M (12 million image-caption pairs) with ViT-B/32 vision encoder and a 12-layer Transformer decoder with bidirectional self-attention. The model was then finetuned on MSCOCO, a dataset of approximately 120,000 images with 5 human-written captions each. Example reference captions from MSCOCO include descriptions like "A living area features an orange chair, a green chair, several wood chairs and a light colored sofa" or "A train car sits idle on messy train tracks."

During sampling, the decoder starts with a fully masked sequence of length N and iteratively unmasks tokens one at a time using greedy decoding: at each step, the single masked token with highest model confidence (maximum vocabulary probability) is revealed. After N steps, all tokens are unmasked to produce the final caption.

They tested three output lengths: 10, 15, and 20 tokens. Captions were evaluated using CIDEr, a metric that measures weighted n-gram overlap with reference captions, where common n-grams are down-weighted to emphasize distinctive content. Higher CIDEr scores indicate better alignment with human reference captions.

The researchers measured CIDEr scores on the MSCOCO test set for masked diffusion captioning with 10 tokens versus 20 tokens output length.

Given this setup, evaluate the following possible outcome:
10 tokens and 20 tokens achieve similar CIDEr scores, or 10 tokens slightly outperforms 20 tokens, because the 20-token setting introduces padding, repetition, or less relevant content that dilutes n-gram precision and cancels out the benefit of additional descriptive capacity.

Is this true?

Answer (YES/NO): NO